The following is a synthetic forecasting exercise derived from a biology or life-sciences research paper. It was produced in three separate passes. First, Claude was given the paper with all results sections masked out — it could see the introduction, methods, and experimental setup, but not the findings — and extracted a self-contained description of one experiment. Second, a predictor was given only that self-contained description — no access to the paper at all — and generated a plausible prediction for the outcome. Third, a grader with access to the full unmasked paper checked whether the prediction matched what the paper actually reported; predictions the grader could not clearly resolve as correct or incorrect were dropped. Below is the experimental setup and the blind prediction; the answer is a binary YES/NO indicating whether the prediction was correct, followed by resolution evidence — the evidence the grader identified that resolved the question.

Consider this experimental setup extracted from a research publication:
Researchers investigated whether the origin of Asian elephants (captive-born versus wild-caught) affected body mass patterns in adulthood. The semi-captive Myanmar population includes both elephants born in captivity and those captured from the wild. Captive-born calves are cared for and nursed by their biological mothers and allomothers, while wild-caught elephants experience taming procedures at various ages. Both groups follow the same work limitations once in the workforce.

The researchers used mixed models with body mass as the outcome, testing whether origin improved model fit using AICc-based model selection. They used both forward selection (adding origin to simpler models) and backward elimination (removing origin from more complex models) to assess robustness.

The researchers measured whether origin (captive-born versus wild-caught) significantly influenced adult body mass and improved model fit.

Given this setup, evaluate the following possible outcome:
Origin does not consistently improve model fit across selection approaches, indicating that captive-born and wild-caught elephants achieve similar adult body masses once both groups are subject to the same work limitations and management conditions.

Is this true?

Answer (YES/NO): YES